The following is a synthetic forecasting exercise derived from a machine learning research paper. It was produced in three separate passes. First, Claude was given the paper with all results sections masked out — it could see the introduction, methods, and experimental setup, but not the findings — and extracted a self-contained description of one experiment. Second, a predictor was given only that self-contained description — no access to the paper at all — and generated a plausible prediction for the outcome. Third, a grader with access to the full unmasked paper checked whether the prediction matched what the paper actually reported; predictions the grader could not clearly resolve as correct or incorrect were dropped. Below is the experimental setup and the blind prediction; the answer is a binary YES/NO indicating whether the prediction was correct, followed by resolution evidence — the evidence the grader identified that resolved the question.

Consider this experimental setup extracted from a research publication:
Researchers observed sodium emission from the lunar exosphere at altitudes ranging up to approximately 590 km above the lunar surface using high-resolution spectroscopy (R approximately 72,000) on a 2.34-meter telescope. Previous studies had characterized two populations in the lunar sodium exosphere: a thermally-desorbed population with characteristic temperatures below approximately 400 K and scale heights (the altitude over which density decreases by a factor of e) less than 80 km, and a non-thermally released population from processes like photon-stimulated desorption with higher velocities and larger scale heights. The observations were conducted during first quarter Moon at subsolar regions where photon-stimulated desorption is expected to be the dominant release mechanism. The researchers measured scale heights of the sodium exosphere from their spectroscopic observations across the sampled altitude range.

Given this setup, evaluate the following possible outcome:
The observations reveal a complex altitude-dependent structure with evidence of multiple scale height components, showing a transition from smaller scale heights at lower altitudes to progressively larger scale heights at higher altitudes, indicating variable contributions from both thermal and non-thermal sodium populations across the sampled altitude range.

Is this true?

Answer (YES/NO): NO